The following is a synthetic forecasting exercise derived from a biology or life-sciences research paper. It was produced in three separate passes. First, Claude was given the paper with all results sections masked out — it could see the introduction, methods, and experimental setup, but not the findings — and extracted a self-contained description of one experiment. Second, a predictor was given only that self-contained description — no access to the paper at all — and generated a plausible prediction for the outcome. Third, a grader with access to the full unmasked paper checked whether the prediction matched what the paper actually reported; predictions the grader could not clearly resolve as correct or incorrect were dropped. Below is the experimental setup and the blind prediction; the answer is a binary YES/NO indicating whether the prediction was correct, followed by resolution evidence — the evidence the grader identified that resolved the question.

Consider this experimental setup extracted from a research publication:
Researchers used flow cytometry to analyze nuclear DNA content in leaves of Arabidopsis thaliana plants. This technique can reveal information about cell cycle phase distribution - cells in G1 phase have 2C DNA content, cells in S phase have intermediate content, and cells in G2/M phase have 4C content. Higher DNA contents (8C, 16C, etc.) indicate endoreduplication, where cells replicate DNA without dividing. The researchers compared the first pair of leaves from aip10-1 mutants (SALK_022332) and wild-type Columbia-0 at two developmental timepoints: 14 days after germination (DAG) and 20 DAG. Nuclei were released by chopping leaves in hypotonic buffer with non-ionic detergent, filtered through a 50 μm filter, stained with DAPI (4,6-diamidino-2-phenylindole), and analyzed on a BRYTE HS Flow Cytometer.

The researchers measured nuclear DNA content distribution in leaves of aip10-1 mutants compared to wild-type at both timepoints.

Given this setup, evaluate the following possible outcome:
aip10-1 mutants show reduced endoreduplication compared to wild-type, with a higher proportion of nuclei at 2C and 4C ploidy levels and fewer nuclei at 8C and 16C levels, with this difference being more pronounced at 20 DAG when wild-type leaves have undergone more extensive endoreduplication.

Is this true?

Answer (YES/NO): NO